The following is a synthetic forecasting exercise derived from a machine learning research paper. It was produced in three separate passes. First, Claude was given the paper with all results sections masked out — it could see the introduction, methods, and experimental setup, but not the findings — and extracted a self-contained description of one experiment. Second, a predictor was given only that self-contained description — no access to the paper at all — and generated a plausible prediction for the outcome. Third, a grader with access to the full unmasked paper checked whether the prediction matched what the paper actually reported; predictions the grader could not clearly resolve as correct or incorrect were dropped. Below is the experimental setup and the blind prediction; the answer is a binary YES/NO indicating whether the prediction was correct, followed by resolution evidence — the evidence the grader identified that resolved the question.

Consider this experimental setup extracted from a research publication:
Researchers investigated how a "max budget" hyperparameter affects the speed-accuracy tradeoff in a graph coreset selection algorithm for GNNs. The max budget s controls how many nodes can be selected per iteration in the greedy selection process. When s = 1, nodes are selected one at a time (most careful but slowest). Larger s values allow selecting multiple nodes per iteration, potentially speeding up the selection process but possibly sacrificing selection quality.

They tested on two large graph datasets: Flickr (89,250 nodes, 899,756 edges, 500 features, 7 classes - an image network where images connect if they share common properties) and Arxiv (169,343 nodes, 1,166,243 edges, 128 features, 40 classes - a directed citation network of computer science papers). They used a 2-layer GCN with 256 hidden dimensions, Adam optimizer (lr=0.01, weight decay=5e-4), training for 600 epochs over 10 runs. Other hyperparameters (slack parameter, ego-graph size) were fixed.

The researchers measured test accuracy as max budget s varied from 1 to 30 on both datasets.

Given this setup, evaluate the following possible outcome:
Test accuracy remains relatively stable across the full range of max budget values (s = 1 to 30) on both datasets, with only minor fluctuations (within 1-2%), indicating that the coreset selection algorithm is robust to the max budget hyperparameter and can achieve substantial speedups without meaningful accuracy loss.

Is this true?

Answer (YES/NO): NO